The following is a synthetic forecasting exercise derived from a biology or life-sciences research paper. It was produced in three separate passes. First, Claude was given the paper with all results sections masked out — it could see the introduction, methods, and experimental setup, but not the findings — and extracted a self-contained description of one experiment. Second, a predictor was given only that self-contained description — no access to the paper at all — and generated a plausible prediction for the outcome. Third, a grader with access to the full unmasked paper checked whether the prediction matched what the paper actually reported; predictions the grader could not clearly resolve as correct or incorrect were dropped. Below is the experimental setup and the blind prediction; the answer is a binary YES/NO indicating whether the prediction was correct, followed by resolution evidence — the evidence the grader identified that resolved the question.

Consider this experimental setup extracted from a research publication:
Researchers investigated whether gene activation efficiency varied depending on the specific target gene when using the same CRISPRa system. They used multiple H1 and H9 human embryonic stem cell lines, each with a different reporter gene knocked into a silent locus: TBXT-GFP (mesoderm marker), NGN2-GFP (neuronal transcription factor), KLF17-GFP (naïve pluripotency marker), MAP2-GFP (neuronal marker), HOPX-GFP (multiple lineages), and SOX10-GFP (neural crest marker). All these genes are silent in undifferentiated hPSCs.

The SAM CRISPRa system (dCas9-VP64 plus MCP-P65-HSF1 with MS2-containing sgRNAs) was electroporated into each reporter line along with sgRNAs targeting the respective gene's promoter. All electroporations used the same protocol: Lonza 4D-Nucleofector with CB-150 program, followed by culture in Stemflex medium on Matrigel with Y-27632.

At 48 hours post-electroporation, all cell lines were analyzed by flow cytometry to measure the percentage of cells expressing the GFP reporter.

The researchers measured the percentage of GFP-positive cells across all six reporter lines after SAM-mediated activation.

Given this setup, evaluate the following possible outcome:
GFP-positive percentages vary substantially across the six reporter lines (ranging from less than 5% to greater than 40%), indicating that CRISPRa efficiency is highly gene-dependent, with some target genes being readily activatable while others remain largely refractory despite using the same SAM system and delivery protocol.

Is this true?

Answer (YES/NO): NO